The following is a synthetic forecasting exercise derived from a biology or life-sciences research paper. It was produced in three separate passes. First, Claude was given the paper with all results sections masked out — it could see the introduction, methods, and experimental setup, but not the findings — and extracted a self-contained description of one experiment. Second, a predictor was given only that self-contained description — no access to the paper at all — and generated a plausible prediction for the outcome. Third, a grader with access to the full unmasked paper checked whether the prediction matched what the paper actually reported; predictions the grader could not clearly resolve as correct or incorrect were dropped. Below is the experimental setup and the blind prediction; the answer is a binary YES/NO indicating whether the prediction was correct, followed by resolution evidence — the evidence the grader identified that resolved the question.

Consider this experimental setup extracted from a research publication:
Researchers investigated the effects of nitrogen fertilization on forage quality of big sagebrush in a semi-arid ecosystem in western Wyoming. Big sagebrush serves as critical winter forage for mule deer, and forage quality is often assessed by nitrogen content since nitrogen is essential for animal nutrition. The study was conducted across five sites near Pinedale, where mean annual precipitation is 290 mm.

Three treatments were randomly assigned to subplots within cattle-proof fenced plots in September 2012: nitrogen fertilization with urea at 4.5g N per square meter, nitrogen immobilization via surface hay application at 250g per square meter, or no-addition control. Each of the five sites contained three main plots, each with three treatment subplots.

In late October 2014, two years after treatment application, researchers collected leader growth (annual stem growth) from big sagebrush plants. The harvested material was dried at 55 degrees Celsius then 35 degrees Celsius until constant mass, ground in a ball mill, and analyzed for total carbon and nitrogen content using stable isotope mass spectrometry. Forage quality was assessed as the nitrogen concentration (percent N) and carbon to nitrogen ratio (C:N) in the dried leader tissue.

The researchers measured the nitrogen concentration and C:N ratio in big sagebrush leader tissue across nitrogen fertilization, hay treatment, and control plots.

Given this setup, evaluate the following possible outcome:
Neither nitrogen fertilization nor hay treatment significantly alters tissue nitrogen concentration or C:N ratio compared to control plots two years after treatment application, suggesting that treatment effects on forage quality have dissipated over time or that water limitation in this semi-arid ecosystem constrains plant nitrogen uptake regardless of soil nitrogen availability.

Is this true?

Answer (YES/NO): YES